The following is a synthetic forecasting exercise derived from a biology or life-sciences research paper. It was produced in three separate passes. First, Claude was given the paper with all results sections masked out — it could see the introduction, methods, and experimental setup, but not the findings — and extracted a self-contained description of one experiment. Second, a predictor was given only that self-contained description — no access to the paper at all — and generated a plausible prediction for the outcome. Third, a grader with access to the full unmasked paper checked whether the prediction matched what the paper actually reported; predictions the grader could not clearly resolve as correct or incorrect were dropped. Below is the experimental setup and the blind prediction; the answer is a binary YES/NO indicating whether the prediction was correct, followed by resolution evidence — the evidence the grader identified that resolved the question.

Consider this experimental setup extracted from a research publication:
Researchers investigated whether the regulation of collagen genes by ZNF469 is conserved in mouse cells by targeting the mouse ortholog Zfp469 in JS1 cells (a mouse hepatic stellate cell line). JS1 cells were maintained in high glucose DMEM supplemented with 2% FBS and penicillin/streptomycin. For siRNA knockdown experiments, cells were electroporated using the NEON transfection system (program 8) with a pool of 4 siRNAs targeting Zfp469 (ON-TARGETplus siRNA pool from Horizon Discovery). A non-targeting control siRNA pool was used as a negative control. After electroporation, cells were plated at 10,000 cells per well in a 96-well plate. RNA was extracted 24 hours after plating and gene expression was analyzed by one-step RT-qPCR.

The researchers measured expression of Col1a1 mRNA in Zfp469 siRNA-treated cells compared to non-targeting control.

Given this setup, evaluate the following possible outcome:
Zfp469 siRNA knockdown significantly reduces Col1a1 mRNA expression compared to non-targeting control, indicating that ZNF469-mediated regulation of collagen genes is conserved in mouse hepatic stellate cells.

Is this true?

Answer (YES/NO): YES